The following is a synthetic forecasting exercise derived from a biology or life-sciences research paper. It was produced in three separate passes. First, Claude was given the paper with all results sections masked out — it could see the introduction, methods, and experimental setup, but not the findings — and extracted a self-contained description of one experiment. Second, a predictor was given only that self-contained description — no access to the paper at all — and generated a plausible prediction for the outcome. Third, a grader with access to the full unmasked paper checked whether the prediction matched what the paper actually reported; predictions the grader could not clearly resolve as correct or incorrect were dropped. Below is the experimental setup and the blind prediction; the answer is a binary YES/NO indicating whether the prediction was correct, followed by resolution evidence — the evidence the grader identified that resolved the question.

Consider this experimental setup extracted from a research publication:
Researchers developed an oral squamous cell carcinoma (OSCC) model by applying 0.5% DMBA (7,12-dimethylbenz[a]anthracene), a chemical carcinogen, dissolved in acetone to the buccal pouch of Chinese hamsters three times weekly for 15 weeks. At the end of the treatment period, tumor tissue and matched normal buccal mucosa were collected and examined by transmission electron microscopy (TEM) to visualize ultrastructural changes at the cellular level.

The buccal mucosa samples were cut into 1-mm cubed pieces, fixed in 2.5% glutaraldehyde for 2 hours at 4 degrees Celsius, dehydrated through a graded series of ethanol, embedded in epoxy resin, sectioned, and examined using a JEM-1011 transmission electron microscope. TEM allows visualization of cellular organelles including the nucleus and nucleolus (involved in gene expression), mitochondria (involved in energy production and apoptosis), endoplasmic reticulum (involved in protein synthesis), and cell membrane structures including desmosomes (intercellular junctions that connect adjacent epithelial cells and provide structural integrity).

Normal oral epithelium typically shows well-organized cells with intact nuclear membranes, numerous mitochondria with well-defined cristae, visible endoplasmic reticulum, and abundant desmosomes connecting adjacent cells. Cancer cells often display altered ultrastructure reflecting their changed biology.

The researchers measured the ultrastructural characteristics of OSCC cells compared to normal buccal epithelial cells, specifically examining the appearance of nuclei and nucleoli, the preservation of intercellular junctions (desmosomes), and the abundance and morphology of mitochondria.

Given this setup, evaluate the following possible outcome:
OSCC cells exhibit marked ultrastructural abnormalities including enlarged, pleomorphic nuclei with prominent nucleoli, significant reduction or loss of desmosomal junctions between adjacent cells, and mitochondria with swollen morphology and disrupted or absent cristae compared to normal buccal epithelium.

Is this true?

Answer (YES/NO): NO